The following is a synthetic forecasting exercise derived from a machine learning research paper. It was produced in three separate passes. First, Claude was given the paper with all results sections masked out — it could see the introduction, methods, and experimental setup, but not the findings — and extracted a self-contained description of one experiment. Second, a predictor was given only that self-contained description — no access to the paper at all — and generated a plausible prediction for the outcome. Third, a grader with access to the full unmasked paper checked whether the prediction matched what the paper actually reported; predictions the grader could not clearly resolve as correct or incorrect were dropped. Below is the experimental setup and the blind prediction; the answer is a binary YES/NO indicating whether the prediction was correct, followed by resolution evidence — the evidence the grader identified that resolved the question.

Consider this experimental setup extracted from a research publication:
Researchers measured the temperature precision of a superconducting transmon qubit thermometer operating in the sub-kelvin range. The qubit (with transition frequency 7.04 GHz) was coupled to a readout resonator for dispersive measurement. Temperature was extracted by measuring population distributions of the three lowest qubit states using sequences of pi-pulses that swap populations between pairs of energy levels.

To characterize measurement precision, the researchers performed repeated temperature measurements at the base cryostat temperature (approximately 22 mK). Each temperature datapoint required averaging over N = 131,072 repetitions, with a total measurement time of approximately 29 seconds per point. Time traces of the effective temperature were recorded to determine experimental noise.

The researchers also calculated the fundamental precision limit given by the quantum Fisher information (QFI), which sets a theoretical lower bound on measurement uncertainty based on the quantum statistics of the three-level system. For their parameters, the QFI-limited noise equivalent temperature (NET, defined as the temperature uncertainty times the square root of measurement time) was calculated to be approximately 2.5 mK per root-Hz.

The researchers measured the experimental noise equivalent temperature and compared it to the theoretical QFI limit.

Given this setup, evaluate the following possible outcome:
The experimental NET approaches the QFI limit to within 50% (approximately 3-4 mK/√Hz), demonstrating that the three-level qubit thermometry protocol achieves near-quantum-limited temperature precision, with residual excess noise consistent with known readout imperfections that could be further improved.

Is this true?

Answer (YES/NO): NO